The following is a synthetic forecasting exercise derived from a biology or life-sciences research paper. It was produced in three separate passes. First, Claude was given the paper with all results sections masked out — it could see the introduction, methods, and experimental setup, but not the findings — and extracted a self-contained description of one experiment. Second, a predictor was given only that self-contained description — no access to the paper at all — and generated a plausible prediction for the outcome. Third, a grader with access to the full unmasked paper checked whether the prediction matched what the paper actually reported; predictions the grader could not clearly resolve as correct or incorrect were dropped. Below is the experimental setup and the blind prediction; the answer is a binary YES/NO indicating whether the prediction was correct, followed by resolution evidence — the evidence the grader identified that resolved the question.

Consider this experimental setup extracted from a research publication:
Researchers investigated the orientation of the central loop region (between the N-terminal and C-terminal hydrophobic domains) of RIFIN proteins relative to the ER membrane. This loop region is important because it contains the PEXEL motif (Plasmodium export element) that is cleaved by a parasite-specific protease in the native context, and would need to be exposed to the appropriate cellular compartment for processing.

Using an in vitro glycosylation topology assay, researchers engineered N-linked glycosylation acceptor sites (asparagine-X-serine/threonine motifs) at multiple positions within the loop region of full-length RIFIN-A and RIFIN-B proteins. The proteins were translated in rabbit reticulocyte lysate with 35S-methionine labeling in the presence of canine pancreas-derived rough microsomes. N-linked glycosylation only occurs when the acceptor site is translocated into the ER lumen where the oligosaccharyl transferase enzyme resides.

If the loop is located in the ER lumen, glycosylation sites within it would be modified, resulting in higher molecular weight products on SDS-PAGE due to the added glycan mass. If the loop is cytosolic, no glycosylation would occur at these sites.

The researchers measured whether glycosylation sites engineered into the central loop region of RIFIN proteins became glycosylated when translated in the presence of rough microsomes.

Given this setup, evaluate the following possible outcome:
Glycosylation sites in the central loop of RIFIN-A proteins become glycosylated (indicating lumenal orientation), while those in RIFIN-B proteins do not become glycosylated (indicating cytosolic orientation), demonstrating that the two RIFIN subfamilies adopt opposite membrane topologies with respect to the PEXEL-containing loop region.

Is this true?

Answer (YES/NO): NO